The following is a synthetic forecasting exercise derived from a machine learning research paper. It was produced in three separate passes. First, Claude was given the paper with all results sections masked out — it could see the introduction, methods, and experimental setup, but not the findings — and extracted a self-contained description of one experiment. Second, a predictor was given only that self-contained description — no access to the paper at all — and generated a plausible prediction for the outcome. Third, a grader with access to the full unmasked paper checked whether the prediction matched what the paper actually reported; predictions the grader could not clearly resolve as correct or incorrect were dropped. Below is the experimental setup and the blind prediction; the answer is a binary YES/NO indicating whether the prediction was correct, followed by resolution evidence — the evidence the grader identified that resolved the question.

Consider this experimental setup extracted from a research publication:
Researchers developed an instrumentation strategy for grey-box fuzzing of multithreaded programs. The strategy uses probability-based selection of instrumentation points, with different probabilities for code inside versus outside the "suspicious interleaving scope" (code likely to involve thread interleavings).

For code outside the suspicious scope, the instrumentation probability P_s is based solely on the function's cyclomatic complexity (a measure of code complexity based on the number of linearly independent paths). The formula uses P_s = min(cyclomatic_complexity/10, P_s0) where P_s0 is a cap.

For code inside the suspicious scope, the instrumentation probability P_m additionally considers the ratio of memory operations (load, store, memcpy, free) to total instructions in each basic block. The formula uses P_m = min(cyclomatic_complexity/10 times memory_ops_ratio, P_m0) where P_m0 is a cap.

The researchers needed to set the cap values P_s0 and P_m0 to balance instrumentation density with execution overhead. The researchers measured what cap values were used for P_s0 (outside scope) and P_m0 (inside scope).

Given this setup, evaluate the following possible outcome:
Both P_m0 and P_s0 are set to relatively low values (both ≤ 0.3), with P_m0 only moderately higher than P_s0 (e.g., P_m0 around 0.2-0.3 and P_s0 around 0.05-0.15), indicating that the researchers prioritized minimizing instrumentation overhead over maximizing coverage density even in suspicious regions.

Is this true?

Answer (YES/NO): NO